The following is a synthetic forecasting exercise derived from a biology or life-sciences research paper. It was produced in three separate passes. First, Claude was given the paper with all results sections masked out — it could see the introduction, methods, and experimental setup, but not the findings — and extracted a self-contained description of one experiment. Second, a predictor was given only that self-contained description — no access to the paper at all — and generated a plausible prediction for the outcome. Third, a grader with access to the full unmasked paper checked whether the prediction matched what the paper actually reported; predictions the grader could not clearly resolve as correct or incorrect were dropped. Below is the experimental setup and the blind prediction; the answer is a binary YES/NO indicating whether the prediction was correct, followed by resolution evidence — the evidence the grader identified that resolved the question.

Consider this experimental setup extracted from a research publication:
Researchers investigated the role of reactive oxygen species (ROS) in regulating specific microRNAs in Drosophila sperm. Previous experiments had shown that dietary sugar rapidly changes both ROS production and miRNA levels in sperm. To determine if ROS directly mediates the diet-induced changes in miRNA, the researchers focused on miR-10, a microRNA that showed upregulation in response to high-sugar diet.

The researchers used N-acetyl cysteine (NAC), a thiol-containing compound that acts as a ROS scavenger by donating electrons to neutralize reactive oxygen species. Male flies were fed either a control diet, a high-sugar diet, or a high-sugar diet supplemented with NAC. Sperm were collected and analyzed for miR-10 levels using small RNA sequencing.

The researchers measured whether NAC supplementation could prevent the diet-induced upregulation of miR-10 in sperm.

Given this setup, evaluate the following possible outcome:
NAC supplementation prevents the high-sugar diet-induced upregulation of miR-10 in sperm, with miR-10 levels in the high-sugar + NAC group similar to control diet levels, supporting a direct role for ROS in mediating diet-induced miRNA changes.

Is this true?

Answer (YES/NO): YES